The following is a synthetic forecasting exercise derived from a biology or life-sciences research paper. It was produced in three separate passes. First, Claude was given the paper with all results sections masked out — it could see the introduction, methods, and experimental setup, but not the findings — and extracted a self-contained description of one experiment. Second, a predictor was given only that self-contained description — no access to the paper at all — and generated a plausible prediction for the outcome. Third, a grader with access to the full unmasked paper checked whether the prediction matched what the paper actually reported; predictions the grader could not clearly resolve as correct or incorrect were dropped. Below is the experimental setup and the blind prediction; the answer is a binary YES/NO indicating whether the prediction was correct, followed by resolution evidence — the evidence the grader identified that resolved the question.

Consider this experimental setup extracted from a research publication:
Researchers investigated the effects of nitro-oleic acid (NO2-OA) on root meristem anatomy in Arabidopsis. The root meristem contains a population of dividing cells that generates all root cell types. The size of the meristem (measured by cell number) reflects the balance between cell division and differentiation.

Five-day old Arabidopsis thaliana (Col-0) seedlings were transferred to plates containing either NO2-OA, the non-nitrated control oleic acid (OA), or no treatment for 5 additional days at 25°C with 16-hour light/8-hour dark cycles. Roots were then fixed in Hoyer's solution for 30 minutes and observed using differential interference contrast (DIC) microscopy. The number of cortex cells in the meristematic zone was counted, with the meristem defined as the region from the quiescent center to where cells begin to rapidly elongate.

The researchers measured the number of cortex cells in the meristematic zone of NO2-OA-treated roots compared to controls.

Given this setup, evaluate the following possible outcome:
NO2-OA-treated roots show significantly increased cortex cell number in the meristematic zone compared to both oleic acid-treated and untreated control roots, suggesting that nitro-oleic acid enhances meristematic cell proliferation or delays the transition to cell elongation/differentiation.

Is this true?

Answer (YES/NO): NO